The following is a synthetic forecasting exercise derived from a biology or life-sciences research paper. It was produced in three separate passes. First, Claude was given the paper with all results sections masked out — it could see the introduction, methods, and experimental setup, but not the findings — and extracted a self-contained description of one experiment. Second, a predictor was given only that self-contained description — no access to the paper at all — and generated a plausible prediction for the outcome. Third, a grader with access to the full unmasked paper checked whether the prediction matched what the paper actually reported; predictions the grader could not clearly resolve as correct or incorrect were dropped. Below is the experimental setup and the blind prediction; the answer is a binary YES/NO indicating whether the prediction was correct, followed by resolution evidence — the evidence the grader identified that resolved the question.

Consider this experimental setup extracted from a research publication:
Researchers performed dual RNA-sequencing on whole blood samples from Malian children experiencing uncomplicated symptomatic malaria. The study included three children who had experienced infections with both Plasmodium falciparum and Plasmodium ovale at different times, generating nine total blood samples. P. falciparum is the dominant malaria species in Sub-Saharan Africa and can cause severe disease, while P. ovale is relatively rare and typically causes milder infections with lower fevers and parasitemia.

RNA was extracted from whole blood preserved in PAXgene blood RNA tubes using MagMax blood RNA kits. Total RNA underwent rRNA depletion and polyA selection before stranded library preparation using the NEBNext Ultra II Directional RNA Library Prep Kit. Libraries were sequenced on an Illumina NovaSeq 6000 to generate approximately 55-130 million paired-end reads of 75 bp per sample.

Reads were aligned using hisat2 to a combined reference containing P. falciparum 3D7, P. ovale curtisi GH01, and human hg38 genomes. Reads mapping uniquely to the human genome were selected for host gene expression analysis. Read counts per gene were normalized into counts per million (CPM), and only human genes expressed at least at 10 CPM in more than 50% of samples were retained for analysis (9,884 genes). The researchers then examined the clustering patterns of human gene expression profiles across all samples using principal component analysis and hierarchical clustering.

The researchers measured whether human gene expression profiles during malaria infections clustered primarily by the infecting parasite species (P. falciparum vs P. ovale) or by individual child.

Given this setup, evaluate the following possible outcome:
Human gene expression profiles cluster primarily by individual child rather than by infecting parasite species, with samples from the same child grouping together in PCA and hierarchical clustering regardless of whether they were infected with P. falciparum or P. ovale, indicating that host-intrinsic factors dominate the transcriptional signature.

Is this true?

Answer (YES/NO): YES